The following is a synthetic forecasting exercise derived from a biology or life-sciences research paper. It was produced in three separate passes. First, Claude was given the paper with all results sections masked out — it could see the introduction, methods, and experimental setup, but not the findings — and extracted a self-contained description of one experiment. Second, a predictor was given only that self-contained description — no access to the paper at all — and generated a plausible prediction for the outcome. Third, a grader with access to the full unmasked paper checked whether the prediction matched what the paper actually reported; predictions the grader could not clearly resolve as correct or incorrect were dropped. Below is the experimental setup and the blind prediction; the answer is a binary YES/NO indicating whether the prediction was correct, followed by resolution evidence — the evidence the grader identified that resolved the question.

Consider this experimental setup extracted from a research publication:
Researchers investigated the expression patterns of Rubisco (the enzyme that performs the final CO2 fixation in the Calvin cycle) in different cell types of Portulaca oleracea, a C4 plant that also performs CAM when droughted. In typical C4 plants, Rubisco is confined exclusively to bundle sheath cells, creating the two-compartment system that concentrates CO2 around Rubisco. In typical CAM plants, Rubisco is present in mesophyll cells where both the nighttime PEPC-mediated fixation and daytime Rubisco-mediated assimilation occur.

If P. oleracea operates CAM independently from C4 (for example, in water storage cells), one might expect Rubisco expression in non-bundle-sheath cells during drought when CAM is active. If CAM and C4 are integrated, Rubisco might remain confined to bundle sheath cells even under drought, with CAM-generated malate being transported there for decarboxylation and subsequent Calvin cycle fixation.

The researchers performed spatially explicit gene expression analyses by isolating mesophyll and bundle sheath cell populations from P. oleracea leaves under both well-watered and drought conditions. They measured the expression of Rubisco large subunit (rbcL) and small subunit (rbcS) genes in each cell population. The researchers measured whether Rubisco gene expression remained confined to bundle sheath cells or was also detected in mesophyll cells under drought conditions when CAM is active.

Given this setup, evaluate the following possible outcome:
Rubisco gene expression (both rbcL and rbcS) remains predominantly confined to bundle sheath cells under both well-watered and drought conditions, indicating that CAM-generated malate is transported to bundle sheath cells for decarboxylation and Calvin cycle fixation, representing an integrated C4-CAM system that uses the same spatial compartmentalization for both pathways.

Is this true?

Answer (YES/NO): YES